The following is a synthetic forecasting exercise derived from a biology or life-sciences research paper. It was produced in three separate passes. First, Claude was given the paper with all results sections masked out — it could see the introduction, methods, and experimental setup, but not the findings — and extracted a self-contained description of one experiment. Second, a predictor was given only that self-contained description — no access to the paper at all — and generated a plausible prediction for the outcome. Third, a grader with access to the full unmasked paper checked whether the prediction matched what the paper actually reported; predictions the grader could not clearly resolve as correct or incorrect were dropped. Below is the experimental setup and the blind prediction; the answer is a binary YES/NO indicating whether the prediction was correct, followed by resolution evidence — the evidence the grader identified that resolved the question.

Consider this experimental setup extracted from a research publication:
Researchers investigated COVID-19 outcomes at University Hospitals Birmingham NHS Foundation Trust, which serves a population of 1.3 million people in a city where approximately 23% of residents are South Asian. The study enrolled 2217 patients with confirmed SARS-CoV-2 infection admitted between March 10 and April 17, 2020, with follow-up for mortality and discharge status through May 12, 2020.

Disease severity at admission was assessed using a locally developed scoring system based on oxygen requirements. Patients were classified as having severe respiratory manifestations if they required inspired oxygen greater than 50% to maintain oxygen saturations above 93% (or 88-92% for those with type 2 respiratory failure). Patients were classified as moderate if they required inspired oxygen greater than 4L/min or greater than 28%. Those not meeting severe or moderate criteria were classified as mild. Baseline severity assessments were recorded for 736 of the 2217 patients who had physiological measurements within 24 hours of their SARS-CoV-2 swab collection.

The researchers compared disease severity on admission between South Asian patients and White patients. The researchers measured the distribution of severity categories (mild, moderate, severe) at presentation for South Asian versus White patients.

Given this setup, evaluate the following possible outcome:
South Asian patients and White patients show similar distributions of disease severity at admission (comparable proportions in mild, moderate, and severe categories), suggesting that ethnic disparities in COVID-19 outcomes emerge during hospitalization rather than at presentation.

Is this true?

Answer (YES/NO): NO